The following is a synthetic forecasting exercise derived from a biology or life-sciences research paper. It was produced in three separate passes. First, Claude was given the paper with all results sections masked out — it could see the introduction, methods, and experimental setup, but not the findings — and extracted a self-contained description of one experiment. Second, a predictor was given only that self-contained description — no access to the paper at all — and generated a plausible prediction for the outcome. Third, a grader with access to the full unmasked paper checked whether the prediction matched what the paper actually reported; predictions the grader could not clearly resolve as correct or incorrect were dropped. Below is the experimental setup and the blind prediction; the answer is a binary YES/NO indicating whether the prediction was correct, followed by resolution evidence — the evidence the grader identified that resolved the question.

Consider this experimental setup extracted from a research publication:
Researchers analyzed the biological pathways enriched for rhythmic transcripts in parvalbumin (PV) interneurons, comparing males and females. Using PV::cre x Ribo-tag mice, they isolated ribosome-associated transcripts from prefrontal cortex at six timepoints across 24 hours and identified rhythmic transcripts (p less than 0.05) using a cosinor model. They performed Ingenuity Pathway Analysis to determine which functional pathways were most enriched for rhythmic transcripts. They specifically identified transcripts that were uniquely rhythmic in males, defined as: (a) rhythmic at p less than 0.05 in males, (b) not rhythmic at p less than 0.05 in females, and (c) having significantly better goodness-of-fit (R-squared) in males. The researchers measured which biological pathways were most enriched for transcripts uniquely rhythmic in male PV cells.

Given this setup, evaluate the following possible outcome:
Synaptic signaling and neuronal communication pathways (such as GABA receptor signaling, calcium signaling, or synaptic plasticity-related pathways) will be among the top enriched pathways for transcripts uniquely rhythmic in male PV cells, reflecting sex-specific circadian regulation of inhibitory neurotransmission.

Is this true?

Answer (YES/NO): NO